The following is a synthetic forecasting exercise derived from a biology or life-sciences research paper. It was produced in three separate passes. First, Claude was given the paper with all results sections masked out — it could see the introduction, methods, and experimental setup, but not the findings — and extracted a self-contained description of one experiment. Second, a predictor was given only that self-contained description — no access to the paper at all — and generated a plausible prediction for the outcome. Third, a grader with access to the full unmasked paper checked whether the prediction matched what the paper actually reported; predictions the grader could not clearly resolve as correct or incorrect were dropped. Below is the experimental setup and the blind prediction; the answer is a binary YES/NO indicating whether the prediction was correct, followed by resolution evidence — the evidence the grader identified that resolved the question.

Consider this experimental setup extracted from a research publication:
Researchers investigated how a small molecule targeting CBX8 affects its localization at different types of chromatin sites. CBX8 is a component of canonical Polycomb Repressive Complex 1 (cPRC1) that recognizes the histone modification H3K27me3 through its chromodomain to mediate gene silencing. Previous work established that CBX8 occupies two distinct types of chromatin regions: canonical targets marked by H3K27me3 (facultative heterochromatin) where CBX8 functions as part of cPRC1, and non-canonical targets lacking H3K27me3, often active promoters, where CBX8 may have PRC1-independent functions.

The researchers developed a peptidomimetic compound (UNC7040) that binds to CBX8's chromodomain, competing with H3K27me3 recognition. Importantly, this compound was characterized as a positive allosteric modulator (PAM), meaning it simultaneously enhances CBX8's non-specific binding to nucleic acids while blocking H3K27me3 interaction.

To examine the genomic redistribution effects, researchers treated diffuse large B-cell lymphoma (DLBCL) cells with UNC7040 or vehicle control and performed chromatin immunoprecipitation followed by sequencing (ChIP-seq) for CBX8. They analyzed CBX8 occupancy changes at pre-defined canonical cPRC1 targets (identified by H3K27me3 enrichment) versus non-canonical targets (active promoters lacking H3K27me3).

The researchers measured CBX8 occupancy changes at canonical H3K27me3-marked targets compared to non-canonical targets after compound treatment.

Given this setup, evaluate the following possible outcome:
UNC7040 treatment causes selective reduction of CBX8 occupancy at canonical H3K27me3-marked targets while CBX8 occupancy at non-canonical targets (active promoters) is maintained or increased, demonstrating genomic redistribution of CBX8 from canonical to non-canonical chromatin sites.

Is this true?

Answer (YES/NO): YES